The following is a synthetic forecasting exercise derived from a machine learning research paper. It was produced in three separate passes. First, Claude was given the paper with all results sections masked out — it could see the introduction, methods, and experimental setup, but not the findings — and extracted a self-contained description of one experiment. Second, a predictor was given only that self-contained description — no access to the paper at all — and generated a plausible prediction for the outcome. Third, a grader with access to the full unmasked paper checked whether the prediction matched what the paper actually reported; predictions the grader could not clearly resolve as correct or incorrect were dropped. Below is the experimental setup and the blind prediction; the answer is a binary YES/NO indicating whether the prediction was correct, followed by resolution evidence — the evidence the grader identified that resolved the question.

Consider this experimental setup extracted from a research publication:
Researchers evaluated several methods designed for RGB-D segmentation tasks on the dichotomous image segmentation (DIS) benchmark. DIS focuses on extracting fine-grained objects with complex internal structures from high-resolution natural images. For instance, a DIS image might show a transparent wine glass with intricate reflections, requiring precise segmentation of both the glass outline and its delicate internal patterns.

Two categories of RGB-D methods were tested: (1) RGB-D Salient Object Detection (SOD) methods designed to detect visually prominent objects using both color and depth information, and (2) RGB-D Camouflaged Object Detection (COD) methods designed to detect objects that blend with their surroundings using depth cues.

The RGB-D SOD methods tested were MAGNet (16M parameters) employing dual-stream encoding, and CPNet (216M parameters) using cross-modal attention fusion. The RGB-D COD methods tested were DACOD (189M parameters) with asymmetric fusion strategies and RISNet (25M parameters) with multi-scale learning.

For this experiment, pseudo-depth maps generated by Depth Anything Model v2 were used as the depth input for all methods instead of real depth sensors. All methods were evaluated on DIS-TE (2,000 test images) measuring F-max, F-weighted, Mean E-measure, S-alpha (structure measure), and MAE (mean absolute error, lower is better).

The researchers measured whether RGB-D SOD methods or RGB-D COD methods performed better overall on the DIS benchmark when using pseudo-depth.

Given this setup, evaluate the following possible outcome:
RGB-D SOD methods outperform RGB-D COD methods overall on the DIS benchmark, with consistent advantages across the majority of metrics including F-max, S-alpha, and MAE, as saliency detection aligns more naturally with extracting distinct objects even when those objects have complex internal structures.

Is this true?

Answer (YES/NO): YES